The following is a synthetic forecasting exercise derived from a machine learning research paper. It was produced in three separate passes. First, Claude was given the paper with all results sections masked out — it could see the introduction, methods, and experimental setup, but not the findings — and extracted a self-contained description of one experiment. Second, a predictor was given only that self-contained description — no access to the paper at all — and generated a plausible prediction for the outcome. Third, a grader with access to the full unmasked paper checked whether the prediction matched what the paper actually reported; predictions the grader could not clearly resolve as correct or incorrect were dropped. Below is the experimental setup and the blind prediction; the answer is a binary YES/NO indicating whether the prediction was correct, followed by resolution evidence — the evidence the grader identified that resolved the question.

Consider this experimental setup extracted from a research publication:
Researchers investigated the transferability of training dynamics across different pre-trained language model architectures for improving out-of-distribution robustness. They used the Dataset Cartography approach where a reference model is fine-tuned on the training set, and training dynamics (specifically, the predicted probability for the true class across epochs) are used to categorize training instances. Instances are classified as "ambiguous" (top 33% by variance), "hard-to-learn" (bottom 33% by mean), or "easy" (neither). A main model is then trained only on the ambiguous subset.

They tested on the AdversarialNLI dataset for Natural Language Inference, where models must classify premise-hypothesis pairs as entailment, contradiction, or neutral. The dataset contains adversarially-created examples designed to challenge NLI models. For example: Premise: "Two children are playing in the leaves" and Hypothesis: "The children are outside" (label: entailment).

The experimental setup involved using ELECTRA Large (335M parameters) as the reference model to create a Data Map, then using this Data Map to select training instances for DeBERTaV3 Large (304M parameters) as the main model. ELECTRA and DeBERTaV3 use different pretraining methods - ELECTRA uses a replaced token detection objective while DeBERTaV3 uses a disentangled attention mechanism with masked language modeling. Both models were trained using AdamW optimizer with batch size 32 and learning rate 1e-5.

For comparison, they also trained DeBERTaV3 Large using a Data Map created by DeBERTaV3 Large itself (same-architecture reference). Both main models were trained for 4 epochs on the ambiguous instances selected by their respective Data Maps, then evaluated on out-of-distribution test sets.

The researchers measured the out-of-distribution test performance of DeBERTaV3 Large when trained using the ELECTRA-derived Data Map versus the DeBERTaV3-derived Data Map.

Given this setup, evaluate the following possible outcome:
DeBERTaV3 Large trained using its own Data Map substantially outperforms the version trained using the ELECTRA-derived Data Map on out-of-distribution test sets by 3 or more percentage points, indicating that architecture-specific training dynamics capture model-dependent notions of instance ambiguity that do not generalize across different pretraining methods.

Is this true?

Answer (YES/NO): NO